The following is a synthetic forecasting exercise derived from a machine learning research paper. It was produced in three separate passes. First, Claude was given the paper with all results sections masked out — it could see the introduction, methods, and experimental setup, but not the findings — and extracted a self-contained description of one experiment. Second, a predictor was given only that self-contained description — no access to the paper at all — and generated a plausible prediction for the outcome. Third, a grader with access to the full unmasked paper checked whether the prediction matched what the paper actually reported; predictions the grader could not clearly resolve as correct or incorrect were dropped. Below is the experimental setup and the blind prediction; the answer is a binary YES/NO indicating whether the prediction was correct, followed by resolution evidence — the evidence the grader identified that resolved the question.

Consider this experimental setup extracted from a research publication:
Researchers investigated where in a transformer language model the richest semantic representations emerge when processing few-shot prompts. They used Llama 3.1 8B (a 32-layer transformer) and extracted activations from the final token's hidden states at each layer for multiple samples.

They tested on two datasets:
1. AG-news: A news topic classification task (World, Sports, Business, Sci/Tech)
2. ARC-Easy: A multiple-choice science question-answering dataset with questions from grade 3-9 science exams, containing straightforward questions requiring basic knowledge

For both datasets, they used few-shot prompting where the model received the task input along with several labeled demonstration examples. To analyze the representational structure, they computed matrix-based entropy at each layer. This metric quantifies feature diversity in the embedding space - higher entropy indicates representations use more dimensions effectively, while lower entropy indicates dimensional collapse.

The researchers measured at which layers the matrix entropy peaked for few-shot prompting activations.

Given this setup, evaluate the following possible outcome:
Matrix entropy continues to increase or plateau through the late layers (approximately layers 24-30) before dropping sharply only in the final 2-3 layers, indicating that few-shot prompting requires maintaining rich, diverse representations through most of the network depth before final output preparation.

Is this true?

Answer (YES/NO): NO